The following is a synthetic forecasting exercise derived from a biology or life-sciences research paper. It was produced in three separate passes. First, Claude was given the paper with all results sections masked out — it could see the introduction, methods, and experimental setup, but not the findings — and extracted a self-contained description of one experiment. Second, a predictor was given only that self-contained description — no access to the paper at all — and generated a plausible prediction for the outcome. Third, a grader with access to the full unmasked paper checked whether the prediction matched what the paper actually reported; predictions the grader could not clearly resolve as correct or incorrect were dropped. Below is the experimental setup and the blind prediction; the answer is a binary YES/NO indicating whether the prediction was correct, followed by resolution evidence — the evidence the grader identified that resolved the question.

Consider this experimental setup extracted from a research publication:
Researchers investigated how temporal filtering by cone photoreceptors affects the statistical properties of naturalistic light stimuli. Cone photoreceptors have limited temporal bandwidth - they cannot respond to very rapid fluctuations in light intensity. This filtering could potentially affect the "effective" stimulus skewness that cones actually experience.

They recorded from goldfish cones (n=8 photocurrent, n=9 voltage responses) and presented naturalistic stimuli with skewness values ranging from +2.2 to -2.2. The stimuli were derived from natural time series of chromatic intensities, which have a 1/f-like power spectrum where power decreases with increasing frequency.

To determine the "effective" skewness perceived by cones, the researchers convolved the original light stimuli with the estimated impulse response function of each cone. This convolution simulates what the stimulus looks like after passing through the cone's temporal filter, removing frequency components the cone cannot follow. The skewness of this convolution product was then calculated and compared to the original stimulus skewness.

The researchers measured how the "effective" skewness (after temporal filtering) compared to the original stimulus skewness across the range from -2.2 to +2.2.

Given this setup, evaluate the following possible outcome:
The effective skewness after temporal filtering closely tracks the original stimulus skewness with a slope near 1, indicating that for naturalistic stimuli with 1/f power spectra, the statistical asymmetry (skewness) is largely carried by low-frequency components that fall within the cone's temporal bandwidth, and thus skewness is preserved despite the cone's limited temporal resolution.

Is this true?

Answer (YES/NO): NO